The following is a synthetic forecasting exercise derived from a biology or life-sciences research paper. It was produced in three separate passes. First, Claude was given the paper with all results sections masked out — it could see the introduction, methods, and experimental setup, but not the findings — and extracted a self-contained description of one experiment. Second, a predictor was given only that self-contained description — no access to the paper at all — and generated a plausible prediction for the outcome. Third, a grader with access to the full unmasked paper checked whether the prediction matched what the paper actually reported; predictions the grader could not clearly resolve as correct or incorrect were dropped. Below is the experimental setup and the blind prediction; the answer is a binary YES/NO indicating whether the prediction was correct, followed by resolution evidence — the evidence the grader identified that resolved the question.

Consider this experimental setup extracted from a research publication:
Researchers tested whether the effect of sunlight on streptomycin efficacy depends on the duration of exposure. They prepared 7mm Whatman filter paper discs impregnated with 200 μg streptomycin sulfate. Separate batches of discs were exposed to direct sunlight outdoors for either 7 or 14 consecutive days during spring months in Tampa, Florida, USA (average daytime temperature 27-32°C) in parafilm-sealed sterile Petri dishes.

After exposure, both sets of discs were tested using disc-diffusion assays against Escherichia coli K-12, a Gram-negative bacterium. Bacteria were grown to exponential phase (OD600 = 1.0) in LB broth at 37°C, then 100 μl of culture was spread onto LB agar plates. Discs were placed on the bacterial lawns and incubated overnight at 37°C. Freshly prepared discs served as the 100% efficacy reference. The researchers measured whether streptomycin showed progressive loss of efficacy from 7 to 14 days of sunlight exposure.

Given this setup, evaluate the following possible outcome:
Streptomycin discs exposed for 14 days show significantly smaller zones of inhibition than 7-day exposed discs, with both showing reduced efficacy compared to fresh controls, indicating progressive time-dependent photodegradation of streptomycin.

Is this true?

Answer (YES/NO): YES